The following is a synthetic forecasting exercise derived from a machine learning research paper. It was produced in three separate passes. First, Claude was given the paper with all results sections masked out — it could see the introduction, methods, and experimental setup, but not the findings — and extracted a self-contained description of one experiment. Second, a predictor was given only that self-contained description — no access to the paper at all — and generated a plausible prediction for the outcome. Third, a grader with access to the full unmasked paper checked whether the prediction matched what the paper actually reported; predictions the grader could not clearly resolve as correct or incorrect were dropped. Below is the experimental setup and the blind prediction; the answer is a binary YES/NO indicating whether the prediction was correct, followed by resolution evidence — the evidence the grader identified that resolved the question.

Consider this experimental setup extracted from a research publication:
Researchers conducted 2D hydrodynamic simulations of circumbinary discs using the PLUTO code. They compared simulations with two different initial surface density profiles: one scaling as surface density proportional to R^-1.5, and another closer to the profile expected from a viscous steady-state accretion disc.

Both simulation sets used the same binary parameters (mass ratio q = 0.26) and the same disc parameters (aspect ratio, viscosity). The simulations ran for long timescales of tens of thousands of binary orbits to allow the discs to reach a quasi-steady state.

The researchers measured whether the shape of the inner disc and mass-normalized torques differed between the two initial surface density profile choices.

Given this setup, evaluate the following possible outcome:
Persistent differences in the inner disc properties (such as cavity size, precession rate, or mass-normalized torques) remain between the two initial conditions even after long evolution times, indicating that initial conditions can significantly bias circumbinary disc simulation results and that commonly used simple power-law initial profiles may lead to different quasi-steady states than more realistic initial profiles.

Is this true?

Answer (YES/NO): NO